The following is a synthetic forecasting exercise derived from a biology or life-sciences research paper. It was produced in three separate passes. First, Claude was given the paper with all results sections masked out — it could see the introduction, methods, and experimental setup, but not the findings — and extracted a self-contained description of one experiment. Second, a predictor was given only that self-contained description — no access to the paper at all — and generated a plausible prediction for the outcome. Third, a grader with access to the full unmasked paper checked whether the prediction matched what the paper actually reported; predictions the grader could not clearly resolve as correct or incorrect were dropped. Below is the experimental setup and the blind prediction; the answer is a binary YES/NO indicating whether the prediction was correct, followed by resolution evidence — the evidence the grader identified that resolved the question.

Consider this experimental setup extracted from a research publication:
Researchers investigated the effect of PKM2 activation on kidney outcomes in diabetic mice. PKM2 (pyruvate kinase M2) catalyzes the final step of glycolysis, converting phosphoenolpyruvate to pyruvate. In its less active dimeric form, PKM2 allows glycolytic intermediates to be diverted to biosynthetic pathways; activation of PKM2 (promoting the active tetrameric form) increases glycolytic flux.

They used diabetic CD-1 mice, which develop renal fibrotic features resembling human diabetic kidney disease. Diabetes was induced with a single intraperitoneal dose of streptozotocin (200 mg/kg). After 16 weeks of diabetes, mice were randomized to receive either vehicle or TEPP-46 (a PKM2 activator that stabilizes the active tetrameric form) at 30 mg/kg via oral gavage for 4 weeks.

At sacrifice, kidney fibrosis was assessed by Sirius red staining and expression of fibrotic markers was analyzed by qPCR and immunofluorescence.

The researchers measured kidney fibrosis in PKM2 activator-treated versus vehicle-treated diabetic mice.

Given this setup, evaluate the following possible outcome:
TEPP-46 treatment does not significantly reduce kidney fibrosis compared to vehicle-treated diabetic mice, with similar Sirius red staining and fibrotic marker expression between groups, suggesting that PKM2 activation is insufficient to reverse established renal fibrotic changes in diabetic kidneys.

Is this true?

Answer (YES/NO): NO